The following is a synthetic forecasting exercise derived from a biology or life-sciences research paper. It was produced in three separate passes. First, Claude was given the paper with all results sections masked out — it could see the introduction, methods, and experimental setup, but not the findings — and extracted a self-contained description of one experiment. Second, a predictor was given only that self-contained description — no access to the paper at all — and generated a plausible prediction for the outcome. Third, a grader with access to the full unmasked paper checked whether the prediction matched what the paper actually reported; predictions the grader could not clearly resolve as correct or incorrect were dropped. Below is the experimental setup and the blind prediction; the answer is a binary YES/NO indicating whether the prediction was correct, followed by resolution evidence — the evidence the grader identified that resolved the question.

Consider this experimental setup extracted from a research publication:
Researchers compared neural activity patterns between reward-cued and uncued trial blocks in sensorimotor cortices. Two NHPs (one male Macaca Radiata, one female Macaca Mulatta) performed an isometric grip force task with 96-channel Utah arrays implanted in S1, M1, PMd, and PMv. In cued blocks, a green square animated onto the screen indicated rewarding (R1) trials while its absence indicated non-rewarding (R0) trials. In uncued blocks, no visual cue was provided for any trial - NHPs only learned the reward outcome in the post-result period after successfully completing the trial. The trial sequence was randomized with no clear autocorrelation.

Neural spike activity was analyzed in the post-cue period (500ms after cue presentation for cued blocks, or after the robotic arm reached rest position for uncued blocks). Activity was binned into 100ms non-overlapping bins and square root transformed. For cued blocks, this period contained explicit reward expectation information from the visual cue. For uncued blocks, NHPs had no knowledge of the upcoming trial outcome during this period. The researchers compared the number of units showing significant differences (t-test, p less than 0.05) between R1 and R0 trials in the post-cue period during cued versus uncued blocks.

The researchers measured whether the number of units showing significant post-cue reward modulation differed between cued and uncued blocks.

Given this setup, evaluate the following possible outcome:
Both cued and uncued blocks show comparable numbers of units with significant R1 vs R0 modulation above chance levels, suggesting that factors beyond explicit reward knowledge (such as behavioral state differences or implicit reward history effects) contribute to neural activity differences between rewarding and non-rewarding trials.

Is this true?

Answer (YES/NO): NO